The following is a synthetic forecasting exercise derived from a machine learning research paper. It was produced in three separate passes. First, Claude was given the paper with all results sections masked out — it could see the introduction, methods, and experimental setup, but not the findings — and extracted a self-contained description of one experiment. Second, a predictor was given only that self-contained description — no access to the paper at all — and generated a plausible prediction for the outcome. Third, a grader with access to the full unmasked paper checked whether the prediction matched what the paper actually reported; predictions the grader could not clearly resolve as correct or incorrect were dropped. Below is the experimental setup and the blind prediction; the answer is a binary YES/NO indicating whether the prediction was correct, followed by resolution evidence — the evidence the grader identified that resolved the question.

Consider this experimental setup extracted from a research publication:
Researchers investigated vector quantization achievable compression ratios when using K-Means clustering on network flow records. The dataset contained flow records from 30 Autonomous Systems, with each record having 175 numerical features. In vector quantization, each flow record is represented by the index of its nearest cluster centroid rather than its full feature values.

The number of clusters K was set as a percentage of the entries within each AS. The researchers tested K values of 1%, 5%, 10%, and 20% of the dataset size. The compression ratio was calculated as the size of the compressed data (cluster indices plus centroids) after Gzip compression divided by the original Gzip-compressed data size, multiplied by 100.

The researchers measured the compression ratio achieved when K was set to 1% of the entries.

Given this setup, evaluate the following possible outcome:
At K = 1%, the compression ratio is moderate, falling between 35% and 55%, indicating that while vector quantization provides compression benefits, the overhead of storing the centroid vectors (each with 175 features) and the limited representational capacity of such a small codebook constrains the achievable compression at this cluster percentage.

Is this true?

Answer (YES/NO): NO